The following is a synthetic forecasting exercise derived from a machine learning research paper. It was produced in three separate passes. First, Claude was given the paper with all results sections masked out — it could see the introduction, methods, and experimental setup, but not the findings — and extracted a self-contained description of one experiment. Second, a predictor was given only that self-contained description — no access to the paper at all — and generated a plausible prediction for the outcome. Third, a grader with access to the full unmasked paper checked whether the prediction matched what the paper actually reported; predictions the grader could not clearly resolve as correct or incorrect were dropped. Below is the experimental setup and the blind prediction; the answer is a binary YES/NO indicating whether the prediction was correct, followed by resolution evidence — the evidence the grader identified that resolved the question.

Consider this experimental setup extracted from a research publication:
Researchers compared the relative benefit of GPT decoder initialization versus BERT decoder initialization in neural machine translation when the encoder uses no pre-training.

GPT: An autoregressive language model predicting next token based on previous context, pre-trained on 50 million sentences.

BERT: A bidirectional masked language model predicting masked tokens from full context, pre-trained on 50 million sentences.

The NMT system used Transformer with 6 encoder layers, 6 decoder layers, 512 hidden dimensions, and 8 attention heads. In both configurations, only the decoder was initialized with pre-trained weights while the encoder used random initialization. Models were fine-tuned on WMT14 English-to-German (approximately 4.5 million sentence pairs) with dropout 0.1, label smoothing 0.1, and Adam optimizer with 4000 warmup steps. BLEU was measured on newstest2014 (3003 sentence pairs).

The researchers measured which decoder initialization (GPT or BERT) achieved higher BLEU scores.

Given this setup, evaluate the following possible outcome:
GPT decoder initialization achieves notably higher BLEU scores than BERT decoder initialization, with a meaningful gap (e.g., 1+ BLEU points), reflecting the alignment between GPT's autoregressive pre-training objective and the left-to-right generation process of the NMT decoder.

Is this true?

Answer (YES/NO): NO